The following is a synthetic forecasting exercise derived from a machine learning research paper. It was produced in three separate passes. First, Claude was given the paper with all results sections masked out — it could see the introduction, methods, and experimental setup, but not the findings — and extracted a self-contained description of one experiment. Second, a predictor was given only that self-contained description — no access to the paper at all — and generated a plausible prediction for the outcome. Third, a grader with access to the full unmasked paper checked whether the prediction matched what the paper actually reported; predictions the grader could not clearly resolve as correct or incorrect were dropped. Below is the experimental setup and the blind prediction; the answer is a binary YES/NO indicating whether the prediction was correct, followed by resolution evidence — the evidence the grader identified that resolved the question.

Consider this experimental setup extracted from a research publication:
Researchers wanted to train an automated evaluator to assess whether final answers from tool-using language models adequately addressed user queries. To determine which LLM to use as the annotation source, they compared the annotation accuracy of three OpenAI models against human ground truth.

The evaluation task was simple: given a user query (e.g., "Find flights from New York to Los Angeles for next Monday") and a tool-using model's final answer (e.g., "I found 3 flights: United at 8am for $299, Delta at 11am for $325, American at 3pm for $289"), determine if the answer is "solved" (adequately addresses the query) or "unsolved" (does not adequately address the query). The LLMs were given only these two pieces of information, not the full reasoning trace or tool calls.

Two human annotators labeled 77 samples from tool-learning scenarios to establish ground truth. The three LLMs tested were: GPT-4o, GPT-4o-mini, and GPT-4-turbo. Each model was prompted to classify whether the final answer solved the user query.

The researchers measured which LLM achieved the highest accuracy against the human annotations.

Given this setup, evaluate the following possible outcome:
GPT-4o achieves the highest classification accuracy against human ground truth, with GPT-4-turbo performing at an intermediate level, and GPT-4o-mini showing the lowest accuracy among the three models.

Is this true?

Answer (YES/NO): NO